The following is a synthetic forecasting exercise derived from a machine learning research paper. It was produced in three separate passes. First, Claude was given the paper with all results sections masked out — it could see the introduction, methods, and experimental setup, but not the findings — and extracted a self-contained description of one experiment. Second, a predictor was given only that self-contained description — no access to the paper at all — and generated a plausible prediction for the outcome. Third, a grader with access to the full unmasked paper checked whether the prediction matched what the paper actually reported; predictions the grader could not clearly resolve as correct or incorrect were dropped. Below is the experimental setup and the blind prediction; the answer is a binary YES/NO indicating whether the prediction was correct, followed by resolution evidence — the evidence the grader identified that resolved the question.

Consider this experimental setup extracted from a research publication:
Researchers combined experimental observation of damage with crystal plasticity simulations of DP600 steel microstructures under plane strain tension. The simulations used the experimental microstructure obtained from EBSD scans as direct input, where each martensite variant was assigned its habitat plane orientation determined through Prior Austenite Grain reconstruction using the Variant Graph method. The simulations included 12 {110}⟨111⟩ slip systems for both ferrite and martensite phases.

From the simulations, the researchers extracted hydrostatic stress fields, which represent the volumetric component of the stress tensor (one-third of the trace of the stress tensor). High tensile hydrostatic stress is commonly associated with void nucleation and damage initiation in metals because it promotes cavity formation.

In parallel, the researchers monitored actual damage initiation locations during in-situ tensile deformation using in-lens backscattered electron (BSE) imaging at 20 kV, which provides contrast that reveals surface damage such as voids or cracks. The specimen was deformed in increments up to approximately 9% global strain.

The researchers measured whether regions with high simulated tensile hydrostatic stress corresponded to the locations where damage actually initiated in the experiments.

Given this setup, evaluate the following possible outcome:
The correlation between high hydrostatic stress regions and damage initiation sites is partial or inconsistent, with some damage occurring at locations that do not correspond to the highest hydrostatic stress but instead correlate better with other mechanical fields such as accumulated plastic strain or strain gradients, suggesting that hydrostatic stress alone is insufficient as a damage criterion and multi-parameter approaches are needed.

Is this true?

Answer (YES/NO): NO